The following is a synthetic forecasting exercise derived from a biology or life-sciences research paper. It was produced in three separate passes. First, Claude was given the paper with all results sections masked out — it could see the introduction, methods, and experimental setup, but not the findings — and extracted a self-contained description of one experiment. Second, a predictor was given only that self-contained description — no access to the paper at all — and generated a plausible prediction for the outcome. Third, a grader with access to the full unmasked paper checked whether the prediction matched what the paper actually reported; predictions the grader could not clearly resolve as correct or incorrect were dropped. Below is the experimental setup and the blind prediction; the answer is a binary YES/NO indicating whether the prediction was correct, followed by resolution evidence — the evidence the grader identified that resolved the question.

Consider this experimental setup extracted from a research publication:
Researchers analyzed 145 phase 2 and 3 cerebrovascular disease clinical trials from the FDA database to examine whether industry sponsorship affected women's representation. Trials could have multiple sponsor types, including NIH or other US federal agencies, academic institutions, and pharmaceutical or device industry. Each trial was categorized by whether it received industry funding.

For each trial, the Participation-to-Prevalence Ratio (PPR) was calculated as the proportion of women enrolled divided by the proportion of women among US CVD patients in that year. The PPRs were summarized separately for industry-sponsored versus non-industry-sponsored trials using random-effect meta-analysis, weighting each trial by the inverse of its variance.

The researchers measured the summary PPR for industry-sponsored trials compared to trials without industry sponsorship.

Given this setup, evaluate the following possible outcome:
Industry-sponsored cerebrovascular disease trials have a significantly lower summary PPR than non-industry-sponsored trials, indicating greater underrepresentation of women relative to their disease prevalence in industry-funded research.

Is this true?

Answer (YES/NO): NO